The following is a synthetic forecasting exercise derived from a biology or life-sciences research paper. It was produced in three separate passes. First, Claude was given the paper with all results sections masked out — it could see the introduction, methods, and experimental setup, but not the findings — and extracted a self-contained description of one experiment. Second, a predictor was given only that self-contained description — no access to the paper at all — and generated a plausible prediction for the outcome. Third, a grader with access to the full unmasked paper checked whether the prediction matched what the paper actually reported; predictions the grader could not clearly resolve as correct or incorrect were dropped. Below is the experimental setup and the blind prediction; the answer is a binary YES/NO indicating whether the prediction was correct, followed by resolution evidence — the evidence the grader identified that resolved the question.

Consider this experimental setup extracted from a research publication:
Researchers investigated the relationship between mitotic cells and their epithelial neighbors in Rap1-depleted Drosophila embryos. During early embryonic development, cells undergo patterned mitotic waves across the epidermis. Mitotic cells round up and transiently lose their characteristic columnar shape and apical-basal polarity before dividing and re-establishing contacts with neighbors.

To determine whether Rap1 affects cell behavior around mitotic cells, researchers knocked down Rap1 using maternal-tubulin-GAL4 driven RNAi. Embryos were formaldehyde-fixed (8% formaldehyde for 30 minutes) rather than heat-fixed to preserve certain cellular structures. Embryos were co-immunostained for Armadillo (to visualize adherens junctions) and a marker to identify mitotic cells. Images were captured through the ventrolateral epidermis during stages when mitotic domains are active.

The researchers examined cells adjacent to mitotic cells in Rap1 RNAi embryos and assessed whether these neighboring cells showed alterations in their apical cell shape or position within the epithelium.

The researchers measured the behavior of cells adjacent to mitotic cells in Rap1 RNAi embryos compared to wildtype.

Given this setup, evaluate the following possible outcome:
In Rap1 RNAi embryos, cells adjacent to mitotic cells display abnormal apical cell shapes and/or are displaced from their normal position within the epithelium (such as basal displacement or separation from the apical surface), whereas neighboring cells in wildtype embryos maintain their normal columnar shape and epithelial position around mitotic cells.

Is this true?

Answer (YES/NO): YES